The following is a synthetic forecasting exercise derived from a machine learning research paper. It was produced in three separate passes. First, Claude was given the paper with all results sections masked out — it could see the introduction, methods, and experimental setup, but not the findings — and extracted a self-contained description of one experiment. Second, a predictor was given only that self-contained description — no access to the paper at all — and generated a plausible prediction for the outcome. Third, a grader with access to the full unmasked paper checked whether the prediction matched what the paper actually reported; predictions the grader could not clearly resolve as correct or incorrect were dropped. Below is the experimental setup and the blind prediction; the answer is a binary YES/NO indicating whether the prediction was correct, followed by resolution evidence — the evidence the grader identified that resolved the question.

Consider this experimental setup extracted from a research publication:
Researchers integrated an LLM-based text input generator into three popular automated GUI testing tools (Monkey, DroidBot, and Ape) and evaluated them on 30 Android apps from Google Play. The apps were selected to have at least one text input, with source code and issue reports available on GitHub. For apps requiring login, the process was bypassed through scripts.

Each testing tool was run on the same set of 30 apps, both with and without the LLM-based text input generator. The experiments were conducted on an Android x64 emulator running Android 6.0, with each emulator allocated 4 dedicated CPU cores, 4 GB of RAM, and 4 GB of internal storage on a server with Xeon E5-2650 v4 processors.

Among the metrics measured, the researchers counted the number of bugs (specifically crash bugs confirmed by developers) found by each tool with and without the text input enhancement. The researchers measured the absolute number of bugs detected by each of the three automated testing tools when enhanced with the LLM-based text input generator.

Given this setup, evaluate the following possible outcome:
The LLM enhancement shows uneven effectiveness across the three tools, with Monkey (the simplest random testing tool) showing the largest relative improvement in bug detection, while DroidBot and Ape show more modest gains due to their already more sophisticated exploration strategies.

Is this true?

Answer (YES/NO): NO